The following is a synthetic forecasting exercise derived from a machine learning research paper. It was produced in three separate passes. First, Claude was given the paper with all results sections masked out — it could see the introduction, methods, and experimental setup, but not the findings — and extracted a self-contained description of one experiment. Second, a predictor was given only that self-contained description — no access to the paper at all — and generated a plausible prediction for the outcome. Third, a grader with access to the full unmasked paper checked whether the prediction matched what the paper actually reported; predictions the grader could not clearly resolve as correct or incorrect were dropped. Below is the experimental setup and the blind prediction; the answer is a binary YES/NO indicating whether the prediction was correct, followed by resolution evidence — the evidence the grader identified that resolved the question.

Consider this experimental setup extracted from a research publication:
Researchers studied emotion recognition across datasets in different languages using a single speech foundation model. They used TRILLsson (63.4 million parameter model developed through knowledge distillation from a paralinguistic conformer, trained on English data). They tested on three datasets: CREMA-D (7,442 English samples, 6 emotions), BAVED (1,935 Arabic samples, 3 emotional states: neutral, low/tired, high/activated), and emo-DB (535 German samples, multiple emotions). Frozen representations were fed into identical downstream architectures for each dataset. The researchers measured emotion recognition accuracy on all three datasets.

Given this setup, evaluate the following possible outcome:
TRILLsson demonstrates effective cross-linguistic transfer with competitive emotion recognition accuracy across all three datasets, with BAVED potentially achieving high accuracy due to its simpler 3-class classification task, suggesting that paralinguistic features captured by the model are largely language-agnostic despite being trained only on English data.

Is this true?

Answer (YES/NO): YES